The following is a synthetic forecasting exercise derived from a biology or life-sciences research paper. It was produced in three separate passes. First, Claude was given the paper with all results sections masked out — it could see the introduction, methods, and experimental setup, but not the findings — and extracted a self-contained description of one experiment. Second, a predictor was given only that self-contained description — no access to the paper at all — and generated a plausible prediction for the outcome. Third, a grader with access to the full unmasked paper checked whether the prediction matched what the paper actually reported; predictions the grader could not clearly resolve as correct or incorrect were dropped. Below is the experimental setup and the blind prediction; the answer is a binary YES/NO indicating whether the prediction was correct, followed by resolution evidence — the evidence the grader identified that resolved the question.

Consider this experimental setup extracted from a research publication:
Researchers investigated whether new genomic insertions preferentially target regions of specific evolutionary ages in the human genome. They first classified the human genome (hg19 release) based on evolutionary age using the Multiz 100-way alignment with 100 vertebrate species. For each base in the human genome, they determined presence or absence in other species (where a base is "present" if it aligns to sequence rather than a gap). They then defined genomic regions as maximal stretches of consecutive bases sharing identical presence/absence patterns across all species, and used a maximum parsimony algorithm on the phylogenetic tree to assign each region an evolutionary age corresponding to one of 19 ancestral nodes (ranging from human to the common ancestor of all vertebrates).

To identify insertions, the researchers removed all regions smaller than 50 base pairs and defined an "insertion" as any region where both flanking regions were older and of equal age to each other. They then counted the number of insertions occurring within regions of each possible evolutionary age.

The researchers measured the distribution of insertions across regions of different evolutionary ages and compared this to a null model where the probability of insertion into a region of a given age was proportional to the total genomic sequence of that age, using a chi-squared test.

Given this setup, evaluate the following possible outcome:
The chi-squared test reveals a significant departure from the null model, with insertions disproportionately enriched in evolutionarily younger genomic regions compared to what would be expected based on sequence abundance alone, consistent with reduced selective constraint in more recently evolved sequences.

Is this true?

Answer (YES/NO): YES